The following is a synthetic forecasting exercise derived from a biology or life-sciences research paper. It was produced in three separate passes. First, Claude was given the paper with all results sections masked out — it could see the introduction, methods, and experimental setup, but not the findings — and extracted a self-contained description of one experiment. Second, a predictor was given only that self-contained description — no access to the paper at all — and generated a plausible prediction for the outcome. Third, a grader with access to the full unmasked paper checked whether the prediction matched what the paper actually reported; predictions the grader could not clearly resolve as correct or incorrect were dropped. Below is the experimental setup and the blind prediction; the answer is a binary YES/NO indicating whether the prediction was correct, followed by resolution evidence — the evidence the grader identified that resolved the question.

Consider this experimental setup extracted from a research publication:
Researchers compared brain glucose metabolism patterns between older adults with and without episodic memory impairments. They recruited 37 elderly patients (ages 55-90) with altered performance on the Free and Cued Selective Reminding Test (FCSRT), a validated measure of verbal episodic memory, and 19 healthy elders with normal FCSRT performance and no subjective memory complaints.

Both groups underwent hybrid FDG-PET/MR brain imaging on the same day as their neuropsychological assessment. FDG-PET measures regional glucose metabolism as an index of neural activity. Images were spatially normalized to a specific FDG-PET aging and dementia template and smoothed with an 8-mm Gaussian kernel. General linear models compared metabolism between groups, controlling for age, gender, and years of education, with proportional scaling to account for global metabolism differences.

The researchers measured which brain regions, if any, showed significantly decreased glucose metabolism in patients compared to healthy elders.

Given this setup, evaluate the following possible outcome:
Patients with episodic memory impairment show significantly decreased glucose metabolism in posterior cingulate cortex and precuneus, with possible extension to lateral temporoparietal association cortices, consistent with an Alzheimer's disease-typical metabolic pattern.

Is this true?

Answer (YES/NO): NO